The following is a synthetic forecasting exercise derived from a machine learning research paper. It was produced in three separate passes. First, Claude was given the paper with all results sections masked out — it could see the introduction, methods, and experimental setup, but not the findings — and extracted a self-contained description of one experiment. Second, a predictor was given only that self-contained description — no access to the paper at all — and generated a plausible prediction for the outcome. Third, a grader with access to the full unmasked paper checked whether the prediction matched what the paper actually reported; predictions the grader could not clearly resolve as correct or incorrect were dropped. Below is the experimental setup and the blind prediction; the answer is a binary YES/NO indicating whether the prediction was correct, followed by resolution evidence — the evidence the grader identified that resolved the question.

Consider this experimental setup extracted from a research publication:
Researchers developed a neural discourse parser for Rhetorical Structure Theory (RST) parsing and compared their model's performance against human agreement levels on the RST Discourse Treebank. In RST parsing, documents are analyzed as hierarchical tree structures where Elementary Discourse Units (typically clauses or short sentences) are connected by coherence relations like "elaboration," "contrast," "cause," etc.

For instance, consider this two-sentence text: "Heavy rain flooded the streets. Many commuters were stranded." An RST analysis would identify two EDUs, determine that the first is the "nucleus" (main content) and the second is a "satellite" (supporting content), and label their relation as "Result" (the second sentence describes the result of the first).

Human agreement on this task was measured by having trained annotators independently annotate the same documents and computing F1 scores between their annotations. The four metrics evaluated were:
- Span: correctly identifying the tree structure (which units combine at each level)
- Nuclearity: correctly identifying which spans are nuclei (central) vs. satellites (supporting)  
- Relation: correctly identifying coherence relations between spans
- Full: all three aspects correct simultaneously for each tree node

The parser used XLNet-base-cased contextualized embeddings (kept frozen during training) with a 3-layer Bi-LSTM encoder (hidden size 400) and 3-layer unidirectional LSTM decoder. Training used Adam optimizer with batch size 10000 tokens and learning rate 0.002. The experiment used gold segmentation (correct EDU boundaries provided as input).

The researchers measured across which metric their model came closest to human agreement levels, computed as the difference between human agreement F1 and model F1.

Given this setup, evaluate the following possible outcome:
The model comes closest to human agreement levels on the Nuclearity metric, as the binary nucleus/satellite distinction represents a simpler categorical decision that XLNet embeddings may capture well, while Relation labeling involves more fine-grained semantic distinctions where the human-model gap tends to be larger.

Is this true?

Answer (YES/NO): YES